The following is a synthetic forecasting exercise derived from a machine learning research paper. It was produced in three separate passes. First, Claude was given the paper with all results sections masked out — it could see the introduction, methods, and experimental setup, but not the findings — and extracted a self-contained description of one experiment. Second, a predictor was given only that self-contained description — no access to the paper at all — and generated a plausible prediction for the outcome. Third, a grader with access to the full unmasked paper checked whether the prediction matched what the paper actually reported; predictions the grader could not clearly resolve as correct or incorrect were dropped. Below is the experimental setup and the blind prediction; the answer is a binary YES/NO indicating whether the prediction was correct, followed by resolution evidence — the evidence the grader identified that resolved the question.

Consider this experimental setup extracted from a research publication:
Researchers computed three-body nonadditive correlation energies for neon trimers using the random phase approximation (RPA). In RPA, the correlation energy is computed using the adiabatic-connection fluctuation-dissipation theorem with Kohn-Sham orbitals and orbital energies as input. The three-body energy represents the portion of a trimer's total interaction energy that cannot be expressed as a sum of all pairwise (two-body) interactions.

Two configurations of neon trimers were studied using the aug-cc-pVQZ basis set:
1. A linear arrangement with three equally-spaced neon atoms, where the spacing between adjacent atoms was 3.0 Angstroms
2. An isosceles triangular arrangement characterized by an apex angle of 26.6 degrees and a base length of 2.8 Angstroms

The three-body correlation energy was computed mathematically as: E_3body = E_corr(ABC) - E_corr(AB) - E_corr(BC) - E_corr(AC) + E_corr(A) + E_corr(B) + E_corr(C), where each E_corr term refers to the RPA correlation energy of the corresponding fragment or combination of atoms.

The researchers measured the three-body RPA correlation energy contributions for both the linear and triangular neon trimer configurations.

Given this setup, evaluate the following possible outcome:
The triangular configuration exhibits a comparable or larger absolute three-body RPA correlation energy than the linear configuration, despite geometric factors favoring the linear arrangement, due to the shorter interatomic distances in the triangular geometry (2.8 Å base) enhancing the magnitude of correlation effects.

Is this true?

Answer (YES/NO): YES